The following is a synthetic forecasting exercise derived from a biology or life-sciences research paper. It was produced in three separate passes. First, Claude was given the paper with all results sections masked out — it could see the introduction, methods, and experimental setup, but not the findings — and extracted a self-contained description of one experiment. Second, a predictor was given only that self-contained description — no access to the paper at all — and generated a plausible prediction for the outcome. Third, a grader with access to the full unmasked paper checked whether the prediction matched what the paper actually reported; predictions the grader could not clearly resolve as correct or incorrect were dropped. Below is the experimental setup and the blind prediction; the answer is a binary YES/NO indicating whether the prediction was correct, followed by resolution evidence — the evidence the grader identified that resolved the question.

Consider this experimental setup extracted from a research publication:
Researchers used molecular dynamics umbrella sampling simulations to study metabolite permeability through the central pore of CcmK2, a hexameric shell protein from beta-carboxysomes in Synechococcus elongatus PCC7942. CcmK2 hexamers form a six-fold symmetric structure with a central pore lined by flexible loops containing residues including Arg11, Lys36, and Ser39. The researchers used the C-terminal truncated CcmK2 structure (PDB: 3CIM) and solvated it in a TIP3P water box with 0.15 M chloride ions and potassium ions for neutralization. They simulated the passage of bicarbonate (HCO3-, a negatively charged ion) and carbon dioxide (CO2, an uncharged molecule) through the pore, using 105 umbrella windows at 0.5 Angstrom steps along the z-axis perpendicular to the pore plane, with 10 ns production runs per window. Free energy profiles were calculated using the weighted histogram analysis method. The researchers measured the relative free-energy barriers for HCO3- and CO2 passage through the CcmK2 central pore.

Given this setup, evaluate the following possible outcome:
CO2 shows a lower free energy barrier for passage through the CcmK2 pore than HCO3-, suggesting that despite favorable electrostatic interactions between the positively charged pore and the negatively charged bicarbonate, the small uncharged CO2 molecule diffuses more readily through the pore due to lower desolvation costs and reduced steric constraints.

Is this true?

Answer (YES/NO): NO